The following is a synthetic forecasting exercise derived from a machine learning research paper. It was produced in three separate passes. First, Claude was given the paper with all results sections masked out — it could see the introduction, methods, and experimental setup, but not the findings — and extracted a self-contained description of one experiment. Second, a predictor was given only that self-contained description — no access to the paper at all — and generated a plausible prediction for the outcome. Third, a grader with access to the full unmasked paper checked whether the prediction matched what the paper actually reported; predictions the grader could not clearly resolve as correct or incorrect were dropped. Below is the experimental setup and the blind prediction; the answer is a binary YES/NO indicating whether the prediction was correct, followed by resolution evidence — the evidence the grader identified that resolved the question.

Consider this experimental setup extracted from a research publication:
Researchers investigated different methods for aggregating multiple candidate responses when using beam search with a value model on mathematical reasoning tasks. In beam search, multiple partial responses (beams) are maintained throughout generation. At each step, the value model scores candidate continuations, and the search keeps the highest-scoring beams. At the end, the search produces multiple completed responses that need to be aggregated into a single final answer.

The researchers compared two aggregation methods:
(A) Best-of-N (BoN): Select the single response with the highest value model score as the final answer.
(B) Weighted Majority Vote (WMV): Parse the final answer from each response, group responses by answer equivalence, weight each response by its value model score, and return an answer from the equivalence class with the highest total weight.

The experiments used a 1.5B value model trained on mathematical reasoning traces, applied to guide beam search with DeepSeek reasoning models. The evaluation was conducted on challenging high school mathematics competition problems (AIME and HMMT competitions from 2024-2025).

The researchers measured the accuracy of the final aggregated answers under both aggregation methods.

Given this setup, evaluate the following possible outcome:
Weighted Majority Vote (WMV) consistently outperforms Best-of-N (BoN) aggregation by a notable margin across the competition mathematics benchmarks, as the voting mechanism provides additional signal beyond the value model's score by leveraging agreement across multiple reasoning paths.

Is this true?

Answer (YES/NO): YES